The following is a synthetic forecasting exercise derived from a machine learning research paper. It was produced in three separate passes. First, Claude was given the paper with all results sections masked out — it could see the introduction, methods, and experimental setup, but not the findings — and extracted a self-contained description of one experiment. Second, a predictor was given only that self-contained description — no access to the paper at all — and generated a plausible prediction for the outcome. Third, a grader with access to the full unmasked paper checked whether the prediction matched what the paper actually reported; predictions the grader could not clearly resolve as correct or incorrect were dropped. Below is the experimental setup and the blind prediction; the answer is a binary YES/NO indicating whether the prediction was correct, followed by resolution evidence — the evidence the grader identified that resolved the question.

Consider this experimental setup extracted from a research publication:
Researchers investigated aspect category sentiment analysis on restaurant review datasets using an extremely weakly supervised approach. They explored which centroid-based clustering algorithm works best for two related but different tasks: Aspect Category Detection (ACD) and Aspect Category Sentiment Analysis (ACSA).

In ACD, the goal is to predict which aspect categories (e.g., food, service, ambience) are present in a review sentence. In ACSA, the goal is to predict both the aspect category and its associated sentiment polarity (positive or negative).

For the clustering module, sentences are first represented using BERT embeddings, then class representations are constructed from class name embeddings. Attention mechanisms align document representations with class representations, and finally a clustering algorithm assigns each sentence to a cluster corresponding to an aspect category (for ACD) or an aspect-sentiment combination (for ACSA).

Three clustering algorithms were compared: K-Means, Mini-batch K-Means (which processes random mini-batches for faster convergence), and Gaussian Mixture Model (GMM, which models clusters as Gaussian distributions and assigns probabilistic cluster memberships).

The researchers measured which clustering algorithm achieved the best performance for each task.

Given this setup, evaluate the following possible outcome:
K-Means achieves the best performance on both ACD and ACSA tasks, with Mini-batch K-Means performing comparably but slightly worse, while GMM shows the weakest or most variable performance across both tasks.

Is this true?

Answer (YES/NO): NO